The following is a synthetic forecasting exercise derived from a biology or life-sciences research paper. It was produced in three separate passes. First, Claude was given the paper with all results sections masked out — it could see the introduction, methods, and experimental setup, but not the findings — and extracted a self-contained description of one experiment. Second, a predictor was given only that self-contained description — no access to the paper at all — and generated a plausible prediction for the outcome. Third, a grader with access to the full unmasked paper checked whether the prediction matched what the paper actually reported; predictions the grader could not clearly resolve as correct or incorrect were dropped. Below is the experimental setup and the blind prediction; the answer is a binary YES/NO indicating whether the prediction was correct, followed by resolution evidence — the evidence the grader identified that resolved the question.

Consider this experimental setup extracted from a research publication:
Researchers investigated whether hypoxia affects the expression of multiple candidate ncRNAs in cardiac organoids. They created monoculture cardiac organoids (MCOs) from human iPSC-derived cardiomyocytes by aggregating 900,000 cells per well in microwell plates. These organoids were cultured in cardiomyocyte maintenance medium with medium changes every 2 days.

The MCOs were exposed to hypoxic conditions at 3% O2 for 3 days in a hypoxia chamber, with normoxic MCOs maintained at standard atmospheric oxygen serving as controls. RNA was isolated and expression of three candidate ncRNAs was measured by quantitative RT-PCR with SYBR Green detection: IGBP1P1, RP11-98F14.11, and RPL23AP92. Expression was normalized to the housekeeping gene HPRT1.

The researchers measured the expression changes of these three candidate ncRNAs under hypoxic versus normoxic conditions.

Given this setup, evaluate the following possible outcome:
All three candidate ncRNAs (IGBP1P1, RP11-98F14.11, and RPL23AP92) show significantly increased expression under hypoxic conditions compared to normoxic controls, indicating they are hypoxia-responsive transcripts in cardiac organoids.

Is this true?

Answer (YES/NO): YES